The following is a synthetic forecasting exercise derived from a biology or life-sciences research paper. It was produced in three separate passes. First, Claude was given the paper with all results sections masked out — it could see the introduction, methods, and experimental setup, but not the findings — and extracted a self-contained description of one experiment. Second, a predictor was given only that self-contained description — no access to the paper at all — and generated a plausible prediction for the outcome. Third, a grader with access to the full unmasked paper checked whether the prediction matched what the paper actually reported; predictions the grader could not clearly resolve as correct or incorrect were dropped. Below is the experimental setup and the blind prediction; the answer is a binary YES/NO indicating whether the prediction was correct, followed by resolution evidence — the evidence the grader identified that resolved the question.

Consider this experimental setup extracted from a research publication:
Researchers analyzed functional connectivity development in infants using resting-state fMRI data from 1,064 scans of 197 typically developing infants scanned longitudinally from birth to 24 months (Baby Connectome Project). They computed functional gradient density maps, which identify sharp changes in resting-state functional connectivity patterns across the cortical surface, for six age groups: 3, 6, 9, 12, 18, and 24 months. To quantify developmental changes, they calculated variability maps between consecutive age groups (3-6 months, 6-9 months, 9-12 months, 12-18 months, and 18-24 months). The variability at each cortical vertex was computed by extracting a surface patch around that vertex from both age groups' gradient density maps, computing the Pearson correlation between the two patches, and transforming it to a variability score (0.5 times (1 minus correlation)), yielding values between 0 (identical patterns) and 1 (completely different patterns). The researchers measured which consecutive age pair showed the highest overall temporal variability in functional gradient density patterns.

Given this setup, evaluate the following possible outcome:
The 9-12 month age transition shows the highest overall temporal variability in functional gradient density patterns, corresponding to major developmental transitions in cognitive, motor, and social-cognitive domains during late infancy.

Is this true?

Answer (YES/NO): NO